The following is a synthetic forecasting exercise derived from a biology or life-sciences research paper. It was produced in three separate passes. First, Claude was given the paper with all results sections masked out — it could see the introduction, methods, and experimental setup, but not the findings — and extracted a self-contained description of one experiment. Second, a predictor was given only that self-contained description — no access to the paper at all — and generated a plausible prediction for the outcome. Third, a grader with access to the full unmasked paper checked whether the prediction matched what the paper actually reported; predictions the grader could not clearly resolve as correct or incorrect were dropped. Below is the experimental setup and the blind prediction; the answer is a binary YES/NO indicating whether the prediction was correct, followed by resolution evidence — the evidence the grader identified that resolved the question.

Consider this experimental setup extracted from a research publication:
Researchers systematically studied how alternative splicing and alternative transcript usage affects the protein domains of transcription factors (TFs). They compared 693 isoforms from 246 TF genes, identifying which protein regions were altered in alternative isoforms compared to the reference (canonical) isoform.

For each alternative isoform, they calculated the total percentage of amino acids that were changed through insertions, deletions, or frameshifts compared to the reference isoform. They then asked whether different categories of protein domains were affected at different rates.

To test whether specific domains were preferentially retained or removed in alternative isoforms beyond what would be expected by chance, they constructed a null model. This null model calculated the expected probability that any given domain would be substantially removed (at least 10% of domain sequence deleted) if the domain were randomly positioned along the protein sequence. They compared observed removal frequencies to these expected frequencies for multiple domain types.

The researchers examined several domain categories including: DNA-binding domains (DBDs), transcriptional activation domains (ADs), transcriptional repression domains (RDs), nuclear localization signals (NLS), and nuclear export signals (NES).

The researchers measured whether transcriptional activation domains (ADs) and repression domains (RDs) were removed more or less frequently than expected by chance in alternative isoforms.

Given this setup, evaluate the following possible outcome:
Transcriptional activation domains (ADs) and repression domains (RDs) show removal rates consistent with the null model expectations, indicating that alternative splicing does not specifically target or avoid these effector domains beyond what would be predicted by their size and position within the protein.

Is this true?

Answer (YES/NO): NO